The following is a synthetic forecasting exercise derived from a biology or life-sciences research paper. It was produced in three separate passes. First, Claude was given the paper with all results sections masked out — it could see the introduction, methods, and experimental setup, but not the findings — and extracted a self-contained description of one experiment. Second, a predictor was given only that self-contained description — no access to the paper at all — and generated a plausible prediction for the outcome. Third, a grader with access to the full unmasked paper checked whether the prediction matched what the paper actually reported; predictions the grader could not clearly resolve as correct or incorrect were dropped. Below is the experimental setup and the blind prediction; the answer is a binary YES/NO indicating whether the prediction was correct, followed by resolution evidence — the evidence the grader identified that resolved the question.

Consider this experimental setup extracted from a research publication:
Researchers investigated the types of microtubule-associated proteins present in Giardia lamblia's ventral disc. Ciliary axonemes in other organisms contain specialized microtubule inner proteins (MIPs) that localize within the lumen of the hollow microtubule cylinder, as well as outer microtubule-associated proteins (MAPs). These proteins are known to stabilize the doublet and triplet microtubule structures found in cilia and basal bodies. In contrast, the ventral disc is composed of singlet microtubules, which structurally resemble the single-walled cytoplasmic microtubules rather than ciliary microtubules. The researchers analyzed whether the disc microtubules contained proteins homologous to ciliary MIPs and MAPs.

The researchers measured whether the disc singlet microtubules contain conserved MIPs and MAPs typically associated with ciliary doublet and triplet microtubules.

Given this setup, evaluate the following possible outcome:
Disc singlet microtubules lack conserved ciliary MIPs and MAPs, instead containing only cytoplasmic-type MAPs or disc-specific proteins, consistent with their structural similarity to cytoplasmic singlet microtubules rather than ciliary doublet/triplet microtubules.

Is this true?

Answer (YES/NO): NO